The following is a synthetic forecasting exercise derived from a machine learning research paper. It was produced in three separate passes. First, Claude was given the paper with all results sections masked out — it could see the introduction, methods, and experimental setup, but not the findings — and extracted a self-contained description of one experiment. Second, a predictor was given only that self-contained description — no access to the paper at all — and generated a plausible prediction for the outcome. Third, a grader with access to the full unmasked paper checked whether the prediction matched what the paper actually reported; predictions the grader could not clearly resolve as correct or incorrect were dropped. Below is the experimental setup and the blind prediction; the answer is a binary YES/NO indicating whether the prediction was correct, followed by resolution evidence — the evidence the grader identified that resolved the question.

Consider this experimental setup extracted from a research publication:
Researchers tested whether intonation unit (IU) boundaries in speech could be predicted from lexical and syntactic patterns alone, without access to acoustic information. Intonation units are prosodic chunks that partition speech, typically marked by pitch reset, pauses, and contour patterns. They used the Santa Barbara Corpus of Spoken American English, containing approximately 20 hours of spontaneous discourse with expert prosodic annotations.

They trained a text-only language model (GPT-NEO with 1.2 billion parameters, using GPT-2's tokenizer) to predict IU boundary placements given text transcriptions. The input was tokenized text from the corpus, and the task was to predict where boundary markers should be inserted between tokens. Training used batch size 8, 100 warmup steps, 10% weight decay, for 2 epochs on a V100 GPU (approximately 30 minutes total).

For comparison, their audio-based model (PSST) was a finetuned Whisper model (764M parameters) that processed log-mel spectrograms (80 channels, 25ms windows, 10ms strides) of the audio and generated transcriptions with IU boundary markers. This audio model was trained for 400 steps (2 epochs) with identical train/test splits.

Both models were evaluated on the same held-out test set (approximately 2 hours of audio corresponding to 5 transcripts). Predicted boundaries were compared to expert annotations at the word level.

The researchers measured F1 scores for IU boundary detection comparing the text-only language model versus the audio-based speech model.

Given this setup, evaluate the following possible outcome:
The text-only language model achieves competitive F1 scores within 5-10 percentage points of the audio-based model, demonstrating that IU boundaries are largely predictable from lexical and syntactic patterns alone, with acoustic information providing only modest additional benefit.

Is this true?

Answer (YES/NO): NO